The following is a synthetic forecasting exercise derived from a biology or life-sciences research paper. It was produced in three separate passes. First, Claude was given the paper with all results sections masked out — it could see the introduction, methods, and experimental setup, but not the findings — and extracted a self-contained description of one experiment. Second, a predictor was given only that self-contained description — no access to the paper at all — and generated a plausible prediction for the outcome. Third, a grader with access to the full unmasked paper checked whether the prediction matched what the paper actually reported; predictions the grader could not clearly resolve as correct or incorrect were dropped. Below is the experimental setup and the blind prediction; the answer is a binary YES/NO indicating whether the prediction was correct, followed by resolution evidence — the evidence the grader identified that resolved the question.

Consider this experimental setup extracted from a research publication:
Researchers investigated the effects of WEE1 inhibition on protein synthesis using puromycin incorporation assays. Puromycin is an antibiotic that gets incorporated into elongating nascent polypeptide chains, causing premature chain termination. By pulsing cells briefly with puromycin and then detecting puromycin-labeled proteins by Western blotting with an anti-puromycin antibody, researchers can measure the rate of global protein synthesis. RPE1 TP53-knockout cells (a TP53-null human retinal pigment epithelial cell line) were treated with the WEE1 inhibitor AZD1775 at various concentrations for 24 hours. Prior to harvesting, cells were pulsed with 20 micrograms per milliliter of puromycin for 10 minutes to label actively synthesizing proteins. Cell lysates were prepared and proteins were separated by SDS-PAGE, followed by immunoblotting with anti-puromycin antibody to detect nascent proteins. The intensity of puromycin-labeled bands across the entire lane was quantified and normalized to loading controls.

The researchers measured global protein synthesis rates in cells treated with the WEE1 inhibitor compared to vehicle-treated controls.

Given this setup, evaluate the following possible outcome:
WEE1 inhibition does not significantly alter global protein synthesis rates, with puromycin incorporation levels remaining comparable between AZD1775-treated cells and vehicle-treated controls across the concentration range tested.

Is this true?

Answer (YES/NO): NO